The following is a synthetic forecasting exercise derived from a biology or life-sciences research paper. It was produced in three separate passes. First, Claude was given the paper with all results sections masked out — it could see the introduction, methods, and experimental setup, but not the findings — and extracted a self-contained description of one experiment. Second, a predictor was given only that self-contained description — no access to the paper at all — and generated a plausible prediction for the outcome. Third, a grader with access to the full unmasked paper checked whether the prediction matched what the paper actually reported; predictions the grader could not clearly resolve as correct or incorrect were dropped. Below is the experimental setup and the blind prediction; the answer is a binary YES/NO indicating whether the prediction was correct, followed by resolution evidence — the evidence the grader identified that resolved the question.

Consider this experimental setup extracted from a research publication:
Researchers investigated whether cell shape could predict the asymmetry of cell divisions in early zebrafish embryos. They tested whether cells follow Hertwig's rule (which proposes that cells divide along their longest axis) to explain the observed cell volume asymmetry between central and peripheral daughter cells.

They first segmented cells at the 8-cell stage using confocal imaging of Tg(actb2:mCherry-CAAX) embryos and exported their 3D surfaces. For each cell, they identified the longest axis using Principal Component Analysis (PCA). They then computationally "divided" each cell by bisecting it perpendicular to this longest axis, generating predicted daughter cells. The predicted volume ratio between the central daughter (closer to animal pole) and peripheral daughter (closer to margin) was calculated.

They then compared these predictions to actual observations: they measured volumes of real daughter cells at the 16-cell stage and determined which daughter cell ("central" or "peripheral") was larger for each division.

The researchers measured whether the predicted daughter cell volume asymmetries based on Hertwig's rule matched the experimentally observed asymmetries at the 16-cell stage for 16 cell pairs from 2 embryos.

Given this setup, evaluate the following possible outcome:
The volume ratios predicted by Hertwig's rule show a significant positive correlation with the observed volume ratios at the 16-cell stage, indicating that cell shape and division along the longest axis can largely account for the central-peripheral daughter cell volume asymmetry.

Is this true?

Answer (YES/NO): YES